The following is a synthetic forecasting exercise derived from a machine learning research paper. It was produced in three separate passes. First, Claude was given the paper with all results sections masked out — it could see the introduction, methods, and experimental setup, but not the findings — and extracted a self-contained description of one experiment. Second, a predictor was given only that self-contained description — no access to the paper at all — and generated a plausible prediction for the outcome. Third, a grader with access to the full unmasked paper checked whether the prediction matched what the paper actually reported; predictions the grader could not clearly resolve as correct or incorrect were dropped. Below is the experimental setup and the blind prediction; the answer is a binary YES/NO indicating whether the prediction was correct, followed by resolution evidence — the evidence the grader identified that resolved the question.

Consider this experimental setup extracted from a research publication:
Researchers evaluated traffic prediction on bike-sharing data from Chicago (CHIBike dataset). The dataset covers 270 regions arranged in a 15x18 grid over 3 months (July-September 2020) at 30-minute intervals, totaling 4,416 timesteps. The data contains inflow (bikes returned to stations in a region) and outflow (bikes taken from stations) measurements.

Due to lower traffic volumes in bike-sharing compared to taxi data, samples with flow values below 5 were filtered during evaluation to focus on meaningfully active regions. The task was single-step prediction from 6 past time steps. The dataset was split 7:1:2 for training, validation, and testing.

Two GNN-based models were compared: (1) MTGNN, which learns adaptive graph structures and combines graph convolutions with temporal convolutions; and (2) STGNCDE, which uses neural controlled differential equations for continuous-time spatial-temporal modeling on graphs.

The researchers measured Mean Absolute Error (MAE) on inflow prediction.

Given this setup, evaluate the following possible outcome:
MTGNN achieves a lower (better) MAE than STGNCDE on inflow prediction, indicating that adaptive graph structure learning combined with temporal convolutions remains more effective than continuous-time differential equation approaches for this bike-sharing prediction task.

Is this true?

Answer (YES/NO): YES